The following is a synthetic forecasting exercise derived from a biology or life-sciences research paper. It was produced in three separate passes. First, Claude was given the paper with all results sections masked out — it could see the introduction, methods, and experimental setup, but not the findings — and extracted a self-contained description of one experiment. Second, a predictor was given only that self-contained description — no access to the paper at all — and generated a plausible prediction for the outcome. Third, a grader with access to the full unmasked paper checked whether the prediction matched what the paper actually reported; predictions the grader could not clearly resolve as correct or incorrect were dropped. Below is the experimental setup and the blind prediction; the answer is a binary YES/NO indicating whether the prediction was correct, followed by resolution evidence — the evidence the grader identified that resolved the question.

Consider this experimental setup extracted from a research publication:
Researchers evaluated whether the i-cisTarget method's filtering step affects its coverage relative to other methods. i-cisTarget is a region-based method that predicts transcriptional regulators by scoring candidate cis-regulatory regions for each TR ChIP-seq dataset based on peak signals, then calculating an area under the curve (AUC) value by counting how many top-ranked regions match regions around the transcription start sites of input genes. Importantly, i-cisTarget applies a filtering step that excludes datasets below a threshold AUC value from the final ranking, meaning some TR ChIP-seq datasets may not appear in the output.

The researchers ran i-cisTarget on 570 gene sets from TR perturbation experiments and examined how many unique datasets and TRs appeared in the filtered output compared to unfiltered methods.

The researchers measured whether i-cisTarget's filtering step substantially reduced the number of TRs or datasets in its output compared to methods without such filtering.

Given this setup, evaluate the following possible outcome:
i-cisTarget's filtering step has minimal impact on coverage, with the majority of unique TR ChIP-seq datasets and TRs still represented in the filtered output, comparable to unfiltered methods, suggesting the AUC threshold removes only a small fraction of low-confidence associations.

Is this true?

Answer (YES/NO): NO